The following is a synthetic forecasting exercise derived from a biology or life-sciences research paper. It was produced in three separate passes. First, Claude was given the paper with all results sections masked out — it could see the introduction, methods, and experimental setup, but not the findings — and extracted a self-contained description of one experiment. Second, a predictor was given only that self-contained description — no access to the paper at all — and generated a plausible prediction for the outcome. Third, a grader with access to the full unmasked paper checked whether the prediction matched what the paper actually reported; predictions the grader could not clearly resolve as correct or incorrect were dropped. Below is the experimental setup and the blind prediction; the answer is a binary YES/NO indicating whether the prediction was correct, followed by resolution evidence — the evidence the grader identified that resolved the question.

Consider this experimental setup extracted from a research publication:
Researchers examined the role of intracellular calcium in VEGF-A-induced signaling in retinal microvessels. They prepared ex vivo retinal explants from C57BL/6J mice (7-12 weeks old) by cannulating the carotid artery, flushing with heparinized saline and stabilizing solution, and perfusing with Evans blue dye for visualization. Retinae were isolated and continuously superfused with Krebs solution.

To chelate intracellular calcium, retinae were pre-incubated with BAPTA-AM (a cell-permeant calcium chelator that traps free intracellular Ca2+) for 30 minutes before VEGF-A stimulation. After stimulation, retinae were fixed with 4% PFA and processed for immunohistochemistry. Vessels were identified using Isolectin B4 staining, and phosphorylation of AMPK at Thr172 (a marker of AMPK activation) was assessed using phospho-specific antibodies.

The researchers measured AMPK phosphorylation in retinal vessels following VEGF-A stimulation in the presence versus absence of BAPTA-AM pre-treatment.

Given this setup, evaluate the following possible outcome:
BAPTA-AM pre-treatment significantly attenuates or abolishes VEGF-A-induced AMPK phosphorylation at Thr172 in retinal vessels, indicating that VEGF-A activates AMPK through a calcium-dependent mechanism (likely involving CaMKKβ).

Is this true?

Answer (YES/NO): YES